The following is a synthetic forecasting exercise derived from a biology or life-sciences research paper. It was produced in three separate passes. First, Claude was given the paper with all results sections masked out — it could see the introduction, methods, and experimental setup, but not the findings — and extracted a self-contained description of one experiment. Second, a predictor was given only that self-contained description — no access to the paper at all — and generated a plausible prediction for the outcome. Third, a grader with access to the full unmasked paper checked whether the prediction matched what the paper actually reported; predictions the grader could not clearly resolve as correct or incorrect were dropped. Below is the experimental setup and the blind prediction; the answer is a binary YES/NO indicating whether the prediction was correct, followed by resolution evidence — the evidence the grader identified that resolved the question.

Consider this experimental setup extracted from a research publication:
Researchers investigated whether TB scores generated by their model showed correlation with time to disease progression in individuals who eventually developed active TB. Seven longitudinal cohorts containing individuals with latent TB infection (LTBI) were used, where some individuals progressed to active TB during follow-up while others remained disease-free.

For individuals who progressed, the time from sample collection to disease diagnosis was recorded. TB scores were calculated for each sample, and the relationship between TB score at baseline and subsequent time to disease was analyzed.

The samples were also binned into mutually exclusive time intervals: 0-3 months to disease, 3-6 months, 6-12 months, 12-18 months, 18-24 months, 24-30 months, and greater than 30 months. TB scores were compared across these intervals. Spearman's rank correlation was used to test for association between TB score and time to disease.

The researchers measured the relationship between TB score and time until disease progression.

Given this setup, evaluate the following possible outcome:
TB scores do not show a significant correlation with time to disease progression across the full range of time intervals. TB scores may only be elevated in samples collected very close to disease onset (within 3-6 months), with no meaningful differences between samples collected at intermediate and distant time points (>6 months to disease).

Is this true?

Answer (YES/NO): NO